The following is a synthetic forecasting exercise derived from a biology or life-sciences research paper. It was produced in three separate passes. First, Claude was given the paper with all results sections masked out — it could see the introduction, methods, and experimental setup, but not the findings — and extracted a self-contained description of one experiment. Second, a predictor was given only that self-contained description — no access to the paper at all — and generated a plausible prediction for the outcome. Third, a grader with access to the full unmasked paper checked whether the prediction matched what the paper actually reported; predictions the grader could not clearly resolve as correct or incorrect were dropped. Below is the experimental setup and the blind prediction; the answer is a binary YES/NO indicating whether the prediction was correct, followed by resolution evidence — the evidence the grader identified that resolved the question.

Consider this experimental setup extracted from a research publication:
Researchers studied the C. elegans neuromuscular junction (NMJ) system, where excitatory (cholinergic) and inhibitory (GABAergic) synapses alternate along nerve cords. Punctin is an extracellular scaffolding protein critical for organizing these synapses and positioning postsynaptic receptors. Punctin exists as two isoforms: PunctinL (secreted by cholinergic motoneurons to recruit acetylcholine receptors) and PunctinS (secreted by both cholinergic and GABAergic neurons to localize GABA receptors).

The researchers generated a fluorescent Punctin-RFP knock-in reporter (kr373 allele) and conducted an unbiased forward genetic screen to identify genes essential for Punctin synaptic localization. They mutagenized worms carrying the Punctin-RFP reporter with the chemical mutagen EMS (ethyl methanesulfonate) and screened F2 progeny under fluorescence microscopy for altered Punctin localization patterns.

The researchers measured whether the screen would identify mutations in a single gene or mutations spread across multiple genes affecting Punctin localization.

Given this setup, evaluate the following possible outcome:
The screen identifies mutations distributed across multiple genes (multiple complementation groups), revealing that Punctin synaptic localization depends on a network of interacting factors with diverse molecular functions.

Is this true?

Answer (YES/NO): NO